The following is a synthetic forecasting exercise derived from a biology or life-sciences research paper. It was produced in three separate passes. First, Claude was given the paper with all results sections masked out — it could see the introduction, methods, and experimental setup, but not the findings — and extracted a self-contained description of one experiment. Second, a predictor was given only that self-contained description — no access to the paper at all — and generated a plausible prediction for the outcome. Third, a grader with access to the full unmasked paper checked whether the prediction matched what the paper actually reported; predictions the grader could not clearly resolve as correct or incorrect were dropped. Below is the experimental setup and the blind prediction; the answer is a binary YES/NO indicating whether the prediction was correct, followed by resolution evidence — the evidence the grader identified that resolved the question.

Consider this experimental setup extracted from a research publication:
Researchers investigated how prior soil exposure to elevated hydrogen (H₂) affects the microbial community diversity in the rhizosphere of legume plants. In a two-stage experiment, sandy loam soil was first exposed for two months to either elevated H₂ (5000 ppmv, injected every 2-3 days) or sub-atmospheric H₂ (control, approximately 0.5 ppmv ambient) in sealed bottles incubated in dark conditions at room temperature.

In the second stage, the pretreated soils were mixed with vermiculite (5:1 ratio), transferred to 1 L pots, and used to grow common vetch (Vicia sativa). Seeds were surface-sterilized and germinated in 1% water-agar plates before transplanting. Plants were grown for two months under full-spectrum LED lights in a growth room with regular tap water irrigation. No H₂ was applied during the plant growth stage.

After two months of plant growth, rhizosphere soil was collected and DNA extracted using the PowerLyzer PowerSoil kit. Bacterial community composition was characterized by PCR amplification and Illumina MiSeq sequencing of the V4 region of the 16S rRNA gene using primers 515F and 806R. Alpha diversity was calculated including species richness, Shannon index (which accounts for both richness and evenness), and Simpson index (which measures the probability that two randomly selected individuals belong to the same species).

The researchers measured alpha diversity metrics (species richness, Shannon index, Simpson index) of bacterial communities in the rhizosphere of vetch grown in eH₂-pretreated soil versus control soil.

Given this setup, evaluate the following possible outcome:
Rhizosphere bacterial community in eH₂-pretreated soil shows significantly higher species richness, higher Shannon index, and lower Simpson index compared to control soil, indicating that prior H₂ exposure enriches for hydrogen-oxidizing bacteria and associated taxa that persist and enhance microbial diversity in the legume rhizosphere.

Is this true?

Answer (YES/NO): NO